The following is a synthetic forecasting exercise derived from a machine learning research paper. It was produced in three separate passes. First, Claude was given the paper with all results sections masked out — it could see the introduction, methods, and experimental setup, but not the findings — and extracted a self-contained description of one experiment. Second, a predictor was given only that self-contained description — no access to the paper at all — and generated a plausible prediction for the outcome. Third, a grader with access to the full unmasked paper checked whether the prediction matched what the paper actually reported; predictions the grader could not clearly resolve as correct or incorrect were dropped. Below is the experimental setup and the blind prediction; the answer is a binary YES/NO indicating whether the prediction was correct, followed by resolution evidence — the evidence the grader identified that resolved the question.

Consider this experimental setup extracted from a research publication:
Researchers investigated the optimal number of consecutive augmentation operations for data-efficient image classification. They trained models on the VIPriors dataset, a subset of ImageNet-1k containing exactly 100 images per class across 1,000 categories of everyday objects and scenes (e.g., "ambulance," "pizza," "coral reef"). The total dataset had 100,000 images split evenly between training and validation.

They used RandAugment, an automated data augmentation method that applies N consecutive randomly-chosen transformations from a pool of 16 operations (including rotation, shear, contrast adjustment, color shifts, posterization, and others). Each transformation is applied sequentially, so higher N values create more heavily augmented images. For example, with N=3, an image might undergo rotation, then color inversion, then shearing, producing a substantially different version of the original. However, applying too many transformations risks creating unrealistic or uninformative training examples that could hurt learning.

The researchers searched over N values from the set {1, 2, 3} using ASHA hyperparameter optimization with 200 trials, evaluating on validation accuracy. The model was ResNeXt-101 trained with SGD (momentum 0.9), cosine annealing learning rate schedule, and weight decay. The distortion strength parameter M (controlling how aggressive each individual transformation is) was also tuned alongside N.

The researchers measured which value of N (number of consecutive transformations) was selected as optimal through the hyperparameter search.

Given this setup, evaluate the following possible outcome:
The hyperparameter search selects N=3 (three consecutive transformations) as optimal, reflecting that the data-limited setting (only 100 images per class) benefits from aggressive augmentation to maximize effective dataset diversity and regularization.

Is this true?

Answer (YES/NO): NO